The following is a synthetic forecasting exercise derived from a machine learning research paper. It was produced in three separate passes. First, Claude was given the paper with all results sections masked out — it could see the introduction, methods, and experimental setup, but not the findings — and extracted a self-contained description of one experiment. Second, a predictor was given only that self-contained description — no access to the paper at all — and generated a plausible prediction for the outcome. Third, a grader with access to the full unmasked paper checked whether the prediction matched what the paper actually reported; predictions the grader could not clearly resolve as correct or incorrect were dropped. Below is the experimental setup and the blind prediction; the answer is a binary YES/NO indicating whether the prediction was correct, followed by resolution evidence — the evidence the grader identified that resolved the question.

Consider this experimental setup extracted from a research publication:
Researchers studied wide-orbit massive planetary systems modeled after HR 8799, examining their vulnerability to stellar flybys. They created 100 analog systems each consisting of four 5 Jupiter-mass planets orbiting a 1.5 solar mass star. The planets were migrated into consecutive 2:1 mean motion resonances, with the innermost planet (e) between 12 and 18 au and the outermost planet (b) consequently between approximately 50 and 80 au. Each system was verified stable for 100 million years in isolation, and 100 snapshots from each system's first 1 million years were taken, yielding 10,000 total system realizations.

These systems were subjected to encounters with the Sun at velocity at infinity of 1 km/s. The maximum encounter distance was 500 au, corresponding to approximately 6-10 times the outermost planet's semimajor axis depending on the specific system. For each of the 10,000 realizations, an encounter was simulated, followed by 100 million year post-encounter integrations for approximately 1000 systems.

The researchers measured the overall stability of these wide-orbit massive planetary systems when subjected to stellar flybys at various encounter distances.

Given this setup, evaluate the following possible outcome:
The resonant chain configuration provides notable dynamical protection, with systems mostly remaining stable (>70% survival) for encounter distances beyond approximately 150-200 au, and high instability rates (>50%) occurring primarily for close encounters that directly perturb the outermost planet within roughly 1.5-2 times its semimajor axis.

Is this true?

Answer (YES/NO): NO